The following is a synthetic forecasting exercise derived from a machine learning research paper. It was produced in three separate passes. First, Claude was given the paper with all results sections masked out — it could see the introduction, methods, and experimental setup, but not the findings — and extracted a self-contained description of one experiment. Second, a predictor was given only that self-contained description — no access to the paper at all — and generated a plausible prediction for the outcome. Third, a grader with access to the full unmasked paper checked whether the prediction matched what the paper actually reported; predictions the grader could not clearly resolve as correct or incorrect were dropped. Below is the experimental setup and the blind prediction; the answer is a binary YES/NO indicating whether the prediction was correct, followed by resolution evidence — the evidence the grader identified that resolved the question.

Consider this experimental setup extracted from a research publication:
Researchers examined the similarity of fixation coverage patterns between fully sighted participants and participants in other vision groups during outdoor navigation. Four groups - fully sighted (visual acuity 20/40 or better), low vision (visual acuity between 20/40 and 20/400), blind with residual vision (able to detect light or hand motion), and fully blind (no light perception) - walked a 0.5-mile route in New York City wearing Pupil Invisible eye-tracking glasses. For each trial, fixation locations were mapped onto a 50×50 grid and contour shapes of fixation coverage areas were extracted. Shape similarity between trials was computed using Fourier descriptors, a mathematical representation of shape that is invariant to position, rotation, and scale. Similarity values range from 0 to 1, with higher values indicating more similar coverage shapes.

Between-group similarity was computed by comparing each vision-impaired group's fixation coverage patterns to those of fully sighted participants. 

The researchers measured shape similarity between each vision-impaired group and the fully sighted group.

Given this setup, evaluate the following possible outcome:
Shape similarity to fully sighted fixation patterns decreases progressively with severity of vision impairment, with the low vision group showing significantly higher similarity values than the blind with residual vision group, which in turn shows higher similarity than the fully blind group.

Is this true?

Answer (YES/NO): NO